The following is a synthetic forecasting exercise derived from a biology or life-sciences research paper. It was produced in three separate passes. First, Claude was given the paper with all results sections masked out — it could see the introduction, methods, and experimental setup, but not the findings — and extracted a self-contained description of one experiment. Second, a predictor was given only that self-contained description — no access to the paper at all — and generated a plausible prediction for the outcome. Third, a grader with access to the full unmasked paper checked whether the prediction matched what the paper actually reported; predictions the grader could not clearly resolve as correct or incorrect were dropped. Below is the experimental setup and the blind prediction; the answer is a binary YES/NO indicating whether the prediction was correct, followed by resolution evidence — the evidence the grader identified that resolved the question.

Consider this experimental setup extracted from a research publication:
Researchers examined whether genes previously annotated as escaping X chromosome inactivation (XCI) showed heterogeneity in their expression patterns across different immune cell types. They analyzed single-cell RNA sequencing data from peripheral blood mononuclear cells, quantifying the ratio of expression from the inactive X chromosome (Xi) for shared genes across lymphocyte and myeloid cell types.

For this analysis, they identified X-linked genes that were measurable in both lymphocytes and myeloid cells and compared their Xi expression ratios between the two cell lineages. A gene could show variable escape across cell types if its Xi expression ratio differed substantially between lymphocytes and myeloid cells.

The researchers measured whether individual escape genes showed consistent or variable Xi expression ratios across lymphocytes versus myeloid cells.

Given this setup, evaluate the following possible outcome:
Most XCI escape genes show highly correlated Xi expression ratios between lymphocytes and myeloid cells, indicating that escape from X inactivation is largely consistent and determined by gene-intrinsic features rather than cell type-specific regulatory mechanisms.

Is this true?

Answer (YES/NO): NO